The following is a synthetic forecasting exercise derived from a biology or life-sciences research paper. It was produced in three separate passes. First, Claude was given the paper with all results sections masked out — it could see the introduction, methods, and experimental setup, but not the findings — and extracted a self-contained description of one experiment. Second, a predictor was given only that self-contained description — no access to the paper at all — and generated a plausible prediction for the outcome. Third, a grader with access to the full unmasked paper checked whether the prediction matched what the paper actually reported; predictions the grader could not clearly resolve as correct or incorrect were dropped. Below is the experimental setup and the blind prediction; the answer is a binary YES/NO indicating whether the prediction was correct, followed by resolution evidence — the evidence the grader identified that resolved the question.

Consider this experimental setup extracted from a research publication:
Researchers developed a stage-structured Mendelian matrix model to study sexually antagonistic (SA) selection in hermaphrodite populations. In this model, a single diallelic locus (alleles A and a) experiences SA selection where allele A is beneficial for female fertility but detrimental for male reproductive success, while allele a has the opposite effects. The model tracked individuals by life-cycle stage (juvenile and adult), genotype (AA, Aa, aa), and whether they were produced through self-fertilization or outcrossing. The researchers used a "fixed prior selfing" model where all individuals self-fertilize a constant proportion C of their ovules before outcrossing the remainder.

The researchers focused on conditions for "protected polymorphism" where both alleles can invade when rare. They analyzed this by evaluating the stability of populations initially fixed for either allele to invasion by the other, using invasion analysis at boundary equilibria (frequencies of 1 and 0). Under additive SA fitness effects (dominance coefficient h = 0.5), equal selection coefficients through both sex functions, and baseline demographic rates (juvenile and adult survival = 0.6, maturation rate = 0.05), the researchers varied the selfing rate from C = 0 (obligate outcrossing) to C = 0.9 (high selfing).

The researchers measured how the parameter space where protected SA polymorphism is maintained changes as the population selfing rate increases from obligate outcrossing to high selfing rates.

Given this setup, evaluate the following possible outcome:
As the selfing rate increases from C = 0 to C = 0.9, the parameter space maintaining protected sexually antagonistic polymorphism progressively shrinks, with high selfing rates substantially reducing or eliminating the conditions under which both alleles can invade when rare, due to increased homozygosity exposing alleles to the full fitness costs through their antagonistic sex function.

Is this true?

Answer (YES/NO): YES